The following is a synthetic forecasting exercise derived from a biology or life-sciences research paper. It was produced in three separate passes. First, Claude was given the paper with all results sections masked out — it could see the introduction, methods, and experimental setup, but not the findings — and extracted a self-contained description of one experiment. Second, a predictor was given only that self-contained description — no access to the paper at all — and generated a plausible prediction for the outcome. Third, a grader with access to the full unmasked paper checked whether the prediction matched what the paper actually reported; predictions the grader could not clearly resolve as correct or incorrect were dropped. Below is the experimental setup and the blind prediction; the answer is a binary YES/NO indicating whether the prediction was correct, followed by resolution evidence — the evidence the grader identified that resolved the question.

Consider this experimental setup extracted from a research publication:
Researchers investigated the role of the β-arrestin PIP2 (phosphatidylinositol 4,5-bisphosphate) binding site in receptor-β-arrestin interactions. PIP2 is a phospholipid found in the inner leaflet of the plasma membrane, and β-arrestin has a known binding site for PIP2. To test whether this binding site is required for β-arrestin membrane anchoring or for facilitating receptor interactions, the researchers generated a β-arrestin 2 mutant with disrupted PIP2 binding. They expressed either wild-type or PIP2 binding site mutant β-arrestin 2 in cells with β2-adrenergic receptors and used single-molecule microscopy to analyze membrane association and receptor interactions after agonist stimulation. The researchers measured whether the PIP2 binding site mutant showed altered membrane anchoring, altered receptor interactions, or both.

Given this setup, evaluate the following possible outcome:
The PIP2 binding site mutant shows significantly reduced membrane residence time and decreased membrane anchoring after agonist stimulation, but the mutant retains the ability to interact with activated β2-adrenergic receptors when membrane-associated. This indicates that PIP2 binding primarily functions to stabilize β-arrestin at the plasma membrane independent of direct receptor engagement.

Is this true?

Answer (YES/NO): NO